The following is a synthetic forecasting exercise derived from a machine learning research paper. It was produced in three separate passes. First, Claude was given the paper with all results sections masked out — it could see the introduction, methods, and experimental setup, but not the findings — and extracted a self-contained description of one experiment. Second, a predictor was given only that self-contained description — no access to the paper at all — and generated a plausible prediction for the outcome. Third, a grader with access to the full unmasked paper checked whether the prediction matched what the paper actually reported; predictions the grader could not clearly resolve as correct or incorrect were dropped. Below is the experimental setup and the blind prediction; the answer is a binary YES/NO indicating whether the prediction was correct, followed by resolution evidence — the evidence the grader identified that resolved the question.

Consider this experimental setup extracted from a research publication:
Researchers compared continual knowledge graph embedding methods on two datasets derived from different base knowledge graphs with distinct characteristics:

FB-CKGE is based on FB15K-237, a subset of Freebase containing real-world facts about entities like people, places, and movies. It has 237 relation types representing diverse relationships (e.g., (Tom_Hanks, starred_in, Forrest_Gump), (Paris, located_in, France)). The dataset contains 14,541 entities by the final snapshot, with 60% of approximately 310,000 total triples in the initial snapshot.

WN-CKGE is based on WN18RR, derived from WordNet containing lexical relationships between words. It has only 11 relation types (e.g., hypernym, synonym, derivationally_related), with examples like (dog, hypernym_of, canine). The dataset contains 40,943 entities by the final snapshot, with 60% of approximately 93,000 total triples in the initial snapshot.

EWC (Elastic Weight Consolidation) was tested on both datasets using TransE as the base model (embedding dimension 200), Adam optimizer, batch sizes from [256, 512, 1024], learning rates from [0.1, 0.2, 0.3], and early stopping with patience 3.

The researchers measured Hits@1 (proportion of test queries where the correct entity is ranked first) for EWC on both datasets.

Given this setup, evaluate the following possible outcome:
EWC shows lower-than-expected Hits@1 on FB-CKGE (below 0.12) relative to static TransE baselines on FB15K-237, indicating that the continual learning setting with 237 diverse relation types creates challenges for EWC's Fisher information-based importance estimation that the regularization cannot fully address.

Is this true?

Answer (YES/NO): NO